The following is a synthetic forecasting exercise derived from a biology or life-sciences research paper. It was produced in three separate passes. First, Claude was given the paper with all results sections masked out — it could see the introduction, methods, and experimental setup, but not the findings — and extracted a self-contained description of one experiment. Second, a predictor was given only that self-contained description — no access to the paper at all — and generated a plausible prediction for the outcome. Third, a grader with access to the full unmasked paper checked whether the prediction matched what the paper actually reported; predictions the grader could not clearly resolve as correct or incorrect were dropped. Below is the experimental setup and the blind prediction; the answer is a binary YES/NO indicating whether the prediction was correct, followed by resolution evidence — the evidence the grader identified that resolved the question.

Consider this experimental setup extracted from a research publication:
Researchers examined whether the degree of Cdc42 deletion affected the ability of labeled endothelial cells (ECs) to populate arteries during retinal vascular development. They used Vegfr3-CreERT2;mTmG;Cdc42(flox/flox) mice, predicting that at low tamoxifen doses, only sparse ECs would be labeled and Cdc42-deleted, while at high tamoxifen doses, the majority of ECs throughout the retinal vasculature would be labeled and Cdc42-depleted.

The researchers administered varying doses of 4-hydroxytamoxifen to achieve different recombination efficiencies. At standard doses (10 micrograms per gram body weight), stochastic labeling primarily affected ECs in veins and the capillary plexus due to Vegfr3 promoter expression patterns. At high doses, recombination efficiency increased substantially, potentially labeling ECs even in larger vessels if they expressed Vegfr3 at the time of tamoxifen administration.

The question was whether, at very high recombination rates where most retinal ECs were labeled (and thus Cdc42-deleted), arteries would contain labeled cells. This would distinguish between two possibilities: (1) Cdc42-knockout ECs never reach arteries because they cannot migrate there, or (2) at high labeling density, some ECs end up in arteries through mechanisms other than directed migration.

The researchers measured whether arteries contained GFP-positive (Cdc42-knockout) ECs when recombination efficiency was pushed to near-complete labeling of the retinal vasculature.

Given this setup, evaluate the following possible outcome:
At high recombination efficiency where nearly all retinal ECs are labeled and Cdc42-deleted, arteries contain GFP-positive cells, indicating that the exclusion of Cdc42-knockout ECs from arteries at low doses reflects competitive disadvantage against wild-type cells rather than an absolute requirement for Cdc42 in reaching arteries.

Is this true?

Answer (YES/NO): NO